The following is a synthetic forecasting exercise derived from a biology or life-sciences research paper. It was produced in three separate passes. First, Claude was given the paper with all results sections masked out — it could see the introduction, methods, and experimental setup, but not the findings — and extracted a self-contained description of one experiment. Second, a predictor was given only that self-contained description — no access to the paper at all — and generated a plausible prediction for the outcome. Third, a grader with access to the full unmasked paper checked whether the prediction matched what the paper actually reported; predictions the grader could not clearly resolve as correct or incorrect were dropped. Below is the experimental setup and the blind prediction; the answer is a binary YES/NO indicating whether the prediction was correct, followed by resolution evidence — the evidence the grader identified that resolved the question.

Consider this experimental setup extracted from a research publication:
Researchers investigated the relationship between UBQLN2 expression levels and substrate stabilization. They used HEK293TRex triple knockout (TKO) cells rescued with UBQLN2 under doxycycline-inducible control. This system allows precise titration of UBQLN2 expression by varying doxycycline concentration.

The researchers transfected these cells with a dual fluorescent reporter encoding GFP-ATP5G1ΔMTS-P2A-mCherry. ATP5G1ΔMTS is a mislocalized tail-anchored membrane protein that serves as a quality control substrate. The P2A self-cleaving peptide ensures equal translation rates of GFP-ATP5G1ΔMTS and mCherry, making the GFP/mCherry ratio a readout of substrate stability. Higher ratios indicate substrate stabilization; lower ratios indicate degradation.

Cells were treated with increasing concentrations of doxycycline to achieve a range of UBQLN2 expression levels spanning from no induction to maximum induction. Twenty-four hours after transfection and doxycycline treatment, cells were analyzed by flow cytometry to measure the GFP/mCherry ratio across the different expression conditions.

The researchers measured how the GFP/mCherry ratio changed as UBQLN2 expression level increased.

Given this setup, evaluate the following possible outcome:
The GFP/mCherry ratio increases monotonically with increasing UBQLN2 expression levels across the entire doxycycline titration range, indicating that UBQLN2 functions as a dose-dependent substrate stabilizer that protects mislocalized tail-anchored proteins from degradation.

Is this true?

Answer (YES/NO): YES